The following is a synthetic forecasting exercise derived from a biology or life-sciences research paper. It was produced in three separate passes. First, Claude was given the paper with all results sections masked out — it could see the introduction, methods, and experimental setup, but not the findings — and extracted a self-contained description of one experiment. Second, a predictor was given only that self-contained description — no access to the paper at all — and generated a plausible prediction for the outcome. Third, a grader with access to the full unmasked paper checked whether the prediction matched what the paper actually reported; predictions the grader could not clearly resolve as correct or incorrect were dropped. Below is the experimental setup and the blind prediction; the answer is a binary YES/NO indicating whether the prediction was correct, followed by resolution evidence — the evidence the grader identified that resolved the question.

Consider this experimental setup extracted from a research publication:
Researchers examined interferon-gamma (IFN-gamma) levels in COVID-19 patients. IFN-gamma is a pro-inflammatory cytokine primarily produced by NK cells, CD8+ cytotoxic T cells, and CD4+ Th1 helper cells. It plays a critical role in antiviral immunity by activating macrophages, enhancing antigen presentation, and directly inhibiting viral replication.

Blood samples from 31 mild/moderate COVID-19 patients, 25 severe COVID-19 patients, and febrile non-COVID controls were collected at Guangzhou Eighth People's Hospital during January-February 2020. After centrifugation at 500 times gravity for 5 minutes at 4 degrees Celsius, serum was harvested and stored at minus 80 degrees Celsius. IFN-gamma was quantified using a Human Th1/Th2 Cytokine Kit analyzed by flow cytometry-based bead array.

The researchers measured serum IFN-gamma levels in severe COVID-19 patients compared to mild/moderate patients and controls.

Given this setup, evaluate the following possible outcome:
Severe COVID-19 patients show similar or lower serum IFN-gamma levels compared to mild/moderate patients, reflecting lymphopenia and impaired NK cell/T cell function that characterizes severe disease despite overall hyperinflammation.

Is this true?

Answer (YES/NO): YES